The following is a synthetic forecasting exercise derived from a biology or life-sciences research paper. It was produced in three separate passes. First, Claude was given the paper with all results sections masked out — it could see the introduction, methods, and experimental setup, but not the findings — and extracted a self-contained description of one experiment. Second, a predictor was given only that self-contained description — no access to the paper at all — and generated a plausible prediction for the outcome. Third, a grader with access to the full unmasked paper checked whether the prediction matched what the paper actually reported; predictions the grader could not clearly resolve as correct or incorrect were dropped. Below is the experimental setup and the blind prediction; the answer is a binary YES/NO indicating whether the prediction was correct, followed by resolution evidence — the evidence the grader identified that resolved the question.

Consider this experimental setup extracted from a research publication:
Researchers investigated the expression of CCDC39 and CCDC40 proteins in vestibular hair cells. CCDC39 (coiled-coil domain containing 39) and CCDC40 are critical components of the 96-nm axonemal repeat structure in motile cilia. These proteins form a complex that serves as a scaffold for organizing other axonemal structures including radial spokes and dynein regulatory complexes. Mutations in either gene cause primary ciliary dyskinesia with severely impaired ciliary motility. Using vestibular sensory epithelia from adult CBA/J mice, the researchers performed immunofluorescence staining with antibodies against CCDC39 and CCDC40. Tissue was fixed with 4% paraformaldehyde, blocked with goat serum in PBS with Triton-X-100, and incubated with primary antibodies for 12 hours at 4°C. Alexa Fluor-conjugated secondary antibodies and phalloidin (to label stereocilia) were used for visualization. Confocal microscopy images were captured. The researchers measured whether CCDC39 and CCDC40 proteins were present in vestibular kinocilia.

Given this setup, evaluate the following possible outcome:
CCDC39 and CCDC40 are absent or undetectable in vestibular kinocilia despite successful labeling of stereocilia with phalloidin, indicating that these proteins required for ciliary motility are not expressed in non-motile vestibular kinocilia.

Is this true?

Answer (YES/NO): NO